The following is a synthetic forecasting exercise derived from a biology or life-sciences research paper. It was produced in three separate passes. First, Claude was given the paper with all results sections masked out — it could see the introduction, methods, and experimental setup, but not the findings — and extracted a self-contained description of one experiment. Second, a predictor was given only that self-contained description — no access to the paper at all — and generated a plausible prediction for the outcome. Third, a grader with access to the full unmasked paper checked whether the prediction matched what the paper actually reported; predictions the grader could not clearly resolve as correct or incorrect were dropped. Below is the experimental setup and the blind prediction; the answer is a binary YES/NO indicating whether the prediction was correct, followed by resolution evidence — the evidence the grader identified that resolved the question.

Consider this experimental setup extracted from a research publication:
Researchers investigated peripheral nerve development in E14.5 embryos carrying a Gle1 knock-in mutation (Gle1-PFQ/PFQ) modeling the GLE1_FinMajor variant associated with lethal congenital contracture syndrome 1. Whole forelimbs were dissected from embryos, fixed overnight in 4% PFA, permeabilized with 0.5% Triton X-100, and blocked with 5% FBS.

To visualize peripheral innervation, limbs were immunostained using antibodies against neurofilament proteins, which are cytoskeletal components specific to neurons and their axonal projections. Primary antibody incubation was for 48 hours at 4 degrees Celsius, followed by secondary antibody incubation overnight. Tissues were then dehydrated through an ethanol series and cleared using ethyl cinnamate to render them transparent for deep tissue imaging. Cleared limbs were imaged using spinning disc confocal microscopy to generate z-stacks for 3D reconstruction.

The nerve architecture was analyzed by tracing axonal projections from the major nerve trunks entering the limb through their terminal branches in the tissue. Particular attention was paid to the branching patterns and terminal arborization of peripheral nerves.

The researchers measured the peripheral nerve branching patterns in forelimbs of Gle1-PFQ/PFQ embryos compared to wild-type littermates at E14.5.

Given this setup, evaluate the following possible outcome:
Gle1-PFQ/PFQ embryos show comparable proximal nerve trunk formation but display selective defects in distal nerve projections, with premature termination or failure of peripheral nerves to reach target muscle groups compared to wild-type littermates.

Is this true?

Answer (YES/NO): NO